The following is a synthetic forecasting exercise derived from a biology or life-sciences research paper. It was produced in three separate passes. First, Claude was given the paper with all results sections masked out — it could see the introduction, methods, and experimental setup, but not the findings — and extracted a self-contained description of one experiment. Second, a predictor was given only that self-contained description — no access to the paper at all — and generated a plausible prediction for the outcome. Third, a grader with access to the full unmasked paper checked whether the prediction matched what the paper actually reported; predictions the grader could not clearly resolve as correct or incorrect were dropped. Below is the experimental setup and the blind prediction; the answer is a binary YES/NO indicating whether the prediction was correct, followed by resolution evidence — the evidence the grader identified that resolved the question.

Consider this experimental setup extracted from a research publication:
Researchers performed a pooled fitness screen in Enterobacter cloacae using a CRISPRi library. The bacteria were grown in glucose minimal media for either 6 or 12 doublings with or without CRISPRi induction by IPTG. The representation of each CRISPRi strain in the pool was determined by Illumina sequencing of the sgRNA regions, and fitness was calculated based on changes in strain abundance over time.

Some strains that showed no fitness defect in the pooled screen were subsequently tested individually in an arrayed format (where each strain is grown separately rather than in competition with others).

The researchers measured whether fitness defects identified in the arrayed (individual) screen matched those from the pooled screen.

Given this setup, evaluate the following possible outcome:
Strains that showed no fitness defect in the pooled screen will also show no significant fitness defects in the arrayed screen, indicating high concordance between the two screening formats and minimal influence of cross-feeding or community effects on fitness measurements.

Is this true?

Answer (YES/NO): NO